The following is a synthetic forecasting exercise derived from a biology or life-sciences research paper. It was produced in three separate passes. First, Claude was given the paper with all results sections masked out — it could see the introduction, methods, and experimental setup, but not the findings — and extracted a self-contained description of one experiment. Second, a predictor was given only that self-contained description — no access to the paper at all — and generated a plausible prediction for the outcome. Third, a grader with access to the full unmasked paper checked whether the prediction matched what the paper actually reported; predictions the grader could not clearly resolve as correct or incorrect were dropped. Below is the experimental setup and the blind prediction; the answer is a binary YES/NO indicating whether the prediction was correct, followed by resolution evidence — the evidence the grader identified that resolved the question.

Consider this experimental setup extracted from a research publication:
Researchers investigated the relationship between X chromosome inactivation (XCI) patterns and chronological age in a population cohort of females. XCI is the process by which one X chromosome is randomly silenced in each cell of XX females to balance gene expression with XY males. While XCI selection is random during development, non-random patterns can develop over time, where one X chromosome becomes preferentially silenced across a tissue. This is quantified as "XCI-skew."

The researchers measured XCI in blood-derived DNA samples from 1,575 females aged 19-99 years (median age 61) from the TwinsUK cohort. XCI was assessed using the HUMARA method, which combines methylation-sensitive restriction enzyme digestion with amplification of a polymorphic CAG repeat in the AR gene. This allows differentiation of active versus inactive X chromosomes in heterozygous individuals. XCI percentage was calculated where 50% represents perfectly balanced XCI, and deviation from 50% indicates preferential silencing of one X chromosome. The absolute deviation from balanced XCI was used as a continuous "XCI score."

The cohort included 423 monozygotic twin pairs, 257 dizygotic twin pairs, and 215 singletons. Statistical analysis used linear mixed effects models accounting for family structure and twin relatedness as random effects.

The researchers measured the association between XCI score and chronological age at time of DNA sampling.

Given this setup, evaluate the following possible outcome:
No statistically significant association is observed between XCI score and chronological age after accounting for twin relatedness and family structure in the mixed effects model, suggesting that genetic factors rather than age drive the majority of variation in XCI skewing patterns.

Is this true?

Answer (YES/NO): NO